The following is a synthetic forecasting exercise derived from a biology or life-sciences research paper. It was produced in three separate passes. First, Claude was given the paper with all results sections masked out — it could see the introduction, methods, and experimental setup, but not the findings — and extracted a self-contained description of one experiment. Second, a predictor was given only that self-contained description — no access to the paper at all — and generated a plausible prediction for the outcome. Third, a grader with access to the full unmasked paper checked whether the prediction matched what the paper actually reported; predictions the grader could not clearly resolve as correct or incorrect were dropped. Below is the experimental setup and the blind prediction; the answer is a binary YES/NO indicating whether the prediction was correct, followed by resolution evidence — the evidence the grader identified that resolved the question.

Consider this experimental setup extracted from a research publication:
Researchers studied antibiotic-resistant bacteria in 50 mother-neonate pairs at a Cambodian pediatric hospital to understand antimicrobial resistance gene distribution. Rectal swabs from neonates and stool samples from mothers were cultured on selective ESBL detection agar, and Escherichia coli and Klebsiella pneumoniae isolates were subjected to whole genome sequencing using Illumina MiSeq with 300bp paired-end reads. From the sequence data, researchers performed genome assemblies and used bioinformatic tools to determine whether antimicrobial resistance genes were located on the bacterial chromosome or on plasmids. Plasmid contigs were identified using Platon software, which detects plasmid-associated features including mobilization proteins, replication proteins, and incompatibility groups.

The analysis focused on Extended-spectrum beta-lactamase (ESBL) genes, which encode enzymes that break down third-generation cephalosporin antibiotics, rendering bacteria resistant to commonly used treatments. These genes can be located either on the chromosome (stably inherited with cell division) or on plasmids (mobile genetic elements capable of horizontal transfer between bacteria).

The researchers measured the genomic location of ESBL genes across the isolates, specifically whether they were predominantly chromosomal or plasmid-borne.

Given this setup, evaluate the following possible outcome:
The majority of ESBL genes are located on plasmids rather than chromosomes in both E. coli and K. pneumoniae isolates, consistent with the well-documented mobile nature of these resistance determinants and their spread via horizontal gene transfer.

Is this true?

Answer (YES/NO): YES